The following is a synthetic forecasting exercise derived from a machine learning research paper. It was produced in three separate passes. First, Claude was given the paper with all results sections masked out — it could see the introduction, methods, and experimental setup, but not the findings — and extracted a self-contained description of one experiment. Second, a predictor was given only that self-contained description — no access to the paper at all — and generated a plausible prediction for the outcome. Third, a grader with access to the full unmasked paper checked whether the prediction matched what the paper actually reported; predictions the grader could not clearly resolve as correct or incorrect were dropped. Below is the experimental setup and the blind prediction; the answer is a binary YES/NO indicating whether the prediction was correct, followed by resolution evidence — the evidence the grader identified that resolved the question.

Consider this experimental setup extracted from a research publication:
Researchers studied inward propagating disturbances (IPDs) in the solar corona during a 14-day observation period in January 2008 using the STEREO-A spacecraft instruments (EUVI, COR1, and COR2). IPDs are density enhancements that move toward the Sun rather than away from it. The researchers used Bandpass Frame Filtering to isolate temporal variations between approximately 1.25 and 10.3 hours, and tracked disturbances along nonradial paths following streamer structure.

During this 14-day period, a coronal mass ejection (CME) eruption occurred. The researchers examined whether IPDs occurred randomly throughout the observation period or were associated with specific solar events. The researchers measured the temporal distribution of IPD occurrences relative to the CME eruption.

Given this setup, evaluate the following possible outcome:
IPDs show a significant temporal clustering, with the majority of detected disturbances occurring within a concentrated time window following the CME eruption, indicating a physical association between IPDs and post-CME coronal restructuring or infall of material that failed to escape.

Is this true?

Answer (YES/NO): YES